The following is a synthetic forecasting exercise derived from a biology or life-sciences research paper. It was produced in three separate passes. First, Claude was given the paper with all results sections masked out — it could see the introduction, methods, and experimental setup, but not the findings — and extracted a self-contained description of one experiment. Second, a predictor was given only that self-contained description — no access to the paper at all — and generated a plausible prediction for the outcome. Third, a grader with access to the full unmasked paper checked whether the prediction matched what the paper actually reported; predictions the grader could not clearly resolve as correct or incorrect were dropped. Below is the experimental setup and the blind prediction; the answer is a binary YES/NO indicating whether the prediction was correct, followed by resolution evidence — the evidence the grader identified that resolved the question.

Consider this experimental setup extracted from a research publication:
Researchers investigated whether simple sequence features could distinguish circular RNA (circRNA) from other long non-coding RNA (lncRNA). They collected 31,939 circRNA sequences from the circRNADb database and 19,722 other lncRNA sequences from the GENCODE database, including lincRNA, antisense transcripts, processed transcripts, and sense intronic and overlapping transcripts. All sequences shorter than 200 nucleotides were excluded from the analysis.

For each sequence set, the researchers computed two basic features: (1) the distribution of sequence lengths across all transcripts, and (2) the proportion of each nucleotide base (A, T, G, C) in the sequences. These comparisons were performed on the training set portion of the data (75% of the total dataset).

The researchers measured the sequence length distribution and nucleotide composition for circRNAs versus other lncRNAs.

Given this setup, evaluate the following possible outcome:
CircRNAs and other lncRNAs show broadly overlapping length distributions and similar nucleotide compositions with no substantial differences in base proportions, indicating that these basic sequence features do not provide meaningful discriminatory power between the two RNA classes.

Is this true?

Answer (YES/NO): YES